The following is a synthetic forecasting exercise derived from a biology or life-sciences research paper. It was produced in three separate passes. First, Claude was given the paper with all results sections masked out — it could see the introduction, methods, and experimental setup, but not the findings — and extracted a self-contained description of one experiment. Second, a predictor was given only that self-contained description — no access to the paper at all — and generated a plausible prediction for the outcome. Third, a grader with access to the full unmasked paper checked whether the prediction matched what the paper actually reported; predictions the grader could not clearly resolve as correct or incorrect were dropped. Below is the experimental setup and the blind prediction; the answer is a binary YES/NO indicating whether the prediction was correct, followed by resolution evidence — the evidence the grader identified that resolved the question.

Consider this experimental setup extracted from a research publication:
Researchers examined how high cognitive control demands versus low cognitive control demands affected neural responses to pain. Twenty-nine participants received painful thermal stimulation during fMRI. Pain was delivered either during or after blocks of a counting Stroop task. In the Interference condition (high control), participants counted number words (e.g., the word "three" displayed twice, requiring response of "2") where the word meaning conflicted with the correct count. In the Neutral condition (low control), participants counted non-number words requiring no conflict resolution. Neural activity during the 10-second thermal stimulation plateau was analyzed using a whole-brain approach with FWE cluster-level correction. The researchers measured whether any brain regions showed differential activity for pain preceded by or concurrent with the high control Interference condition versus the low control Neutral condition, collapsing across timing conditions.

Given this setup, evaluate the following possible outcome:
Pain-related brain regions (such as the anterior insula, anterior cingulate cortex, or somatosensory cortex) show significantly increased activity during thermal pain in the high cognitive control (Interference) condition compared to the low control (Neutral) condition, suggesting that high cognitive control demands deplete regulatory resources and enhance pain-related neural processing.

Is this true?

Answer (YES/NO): NO